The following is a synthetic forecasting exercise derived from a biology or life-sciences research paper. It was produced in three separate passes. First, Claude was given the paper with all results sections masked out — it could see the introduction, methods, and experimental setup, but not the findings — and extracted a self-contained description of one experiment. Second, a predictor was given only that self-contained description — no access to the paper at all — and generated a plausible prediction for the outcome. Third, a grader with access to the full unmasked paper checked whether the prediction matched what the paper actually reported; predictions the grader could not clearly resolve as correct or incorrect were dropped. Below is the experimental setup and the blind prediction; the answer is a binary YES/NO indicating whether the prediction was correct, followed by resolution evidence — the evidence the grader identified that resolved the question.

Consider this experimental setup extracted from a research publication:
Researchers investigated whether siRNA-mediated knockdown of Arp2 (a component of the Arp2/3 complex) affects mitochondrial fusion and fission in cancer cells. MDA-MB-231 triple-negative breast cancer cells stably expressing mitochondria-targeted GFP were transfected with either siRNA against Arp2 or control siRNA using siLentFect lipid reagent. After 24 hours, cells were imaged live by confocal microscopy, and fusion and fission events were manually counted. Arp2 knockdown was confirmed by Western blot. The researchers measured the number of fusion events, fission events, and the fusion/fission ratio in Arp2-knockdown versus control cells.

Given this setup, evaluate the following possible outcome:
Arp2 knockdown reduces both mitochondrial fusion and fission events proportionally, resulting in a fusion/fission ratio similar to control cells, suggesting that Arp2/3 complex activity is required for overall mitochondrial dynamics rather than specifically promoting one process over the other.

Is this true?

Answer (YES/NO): NO